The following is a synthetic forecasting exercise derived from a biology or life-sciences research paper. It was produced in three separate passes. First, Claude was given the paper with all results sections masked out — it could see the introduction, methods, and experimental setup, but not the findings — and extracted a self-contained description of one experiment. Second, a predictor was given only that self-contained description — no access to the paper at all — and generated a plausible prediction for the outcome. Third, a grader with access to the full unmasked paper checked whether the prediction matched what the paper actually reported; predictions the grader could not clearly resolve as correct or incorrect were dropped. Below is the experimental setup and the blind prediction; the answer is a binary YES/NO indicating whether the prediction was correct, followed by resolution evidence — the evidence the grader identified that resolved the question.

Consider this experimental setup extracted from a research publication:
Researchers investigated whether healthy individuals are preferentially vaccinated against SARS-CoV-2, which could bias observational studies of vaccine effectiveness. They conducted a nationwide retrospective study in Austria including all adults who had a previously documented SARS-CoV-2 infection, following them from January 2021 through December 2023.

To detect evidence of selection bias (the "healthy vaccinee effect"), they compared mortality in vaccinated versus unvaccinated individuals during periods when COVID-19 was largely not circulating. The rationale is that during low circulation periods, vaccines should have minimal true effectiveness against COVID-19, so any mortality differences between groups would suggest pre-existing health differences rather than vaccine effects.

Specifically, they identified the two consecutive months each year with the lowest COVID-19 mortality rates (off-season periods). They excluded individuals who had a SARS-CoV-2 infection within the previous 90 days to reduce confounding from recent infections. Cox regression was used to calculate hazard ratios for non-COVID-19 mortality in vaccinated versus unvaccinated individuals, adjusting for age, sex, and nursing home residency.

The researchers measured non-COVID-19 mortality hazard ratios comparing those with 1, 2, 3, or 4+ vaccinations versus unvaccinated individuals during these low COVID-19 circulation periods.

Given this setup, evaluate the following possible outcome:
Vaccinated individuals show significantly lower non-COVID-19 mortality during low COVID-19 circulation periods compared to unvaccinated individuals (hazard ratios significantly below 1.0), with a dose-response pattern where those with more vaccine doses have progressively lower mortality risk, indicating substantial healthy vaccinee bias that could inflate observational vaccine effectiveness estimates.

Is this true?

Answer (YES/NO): NO